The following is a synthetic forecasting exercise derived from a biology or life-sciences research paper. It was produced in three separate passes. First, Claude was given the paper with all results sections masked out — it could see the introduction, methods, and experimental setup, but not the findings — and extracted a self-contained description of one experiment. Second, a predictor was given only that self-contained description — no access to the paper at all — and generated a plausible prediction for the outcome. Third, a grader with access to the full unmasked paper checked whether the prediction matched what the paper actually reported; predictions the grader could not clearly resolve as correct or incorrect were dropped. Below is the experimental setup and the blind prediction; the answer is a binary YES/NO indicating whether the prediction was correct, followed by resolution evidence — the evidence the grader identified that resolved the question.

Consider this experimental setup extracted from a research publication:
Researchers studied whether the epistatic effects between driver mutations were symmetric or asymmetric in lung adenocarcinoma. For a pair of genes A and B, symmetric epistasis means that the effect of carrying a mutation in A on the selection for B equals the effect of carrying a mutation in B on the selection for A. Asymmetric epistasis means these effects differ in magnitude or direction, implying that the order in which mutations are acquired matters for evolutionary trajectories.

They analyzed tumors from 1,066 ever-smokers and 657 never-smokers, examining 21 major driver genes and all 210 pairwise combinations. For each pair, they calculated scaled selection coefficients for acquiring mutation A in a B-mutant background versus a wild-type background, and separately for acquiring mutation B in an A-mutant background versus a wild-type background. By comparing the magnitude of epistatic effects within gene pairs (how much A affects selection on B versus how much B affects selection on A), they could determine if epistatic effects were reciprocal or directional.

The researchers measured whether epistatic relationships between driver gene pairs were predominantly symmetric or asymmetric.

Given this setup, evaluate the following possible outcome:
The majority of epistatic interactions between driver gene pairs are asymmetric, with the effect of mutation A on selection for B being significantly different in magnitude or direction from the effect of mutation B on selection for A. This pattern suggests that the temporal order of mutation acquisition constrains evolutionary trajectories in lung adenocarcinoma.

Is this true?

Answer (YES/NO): NO